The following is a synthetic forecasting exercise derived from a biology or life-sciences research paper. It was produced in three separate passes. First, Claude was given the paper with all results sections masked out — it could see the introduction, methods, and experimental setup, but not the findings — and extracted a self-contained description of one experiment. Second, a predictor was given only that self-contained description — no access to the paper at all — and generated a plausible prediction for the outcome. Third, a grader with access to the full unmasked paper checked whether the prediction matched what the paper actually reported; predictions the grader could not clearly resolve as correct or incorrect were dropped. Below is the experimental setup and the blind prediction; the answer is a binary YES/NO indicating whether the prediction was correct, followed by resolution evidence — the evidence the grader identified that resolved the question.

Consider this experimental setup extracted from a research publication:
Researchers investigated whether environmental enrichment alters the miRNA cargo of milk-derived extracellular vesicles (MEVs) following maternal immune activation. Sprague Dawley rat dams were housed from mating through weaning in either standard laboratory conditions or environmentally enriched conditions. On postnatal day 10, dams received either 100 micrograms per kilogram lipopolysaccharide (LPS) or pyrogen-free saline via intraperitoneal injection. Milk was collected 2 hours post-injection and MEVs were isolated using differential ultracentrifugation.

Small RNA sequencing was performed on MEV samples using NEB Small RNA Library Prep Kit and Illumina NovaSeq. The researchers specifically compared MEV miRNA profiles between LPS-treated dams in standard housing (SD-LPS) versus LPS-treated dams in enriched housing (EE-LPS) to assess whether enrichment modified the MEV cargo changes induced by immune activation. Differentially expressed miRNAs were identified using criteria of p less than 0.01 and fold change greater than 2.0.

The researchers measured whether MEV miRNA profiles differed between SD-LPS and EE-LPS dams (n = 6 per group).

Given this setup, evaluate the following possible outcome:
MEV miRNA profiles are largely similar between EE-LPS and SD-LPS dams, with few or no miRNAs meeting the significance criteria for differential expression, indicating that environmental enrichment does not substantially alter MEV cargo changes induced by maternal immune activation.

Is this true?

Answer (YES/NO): NO